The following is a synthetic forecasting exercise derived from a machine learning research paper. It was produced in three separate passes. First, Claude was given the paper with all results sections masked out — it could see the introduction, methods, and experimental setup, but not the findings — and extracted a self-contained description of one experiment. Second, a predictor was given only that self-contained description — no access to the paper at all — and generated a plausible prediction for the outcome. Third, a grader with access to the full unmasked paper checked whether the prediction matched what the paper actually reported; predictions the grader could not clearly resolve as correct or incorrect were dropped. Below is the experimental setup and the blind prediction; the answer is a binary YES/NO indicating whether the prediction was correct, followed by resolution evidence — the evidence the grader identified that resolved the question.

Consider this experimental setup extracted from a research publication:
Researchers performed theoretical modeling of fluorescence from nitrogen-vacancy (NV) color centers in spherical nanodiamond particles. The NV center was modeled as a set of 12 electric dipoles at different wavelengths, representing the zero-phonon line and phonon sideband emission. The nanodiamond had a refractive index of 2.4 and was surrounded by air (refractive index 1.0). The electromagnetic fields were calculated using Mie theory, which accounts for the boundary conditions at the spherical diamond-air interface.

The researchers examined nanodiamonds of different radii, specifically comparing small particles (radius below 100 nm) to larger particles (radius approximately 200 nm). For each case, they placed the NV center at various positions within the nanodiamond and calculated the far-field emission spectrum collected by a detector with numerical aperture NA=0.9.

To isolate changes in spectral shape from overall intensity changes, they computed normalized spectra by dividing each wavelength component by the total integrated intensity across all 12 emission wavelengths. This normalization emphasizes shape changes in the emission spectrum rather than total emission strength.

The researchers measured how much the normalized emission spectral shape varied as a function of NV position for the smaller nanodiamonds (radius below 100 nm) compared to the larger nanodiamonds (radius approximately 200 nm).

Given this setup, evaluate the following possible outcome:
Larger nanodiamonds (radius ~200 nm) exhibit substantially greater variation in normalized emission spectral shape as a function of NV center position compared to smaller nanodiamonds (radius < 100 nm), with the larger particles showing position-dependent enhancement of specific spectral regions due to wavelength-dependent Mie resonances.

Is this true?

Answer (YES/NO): YES